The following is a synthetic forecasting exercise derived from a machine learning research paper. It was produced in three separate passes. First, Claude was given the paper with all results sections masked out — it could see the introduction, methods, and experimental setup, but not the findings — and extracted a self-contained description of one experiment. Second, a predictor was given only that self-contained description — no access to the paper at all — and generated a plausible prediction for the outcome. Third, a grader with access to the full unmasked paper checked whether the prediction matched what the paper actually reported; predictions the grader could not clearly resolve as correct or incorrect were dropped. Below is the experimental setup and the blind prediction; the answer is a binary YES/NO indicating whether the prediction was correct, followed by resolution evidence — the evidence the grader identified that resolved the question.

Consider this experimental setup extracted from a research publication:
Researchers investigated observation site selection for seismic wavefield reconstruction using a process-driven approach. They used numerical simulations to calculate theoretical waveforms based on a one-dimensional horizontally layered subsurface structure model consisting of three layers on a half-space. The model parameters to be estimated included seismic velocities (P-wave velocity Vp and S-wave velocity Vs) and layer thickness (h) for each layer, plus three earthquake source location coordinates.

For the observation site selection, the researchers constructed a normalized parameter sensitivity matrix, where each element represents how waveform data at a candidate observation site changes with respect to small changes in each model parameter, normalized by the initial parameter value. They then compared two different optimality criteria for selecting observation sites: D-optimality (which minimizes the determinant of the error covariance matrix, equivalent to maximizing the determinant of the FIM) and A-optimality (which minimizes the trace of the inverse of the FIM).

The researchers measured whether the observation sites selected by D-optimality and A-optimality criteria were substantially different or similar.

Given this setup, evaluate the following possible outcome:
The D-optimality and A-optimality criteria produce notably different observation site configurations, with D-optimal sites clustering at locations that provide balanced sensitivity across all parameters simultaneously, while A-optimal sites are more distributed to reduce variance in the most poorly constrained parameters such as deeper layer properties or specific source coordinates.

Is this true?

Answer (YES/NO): NO